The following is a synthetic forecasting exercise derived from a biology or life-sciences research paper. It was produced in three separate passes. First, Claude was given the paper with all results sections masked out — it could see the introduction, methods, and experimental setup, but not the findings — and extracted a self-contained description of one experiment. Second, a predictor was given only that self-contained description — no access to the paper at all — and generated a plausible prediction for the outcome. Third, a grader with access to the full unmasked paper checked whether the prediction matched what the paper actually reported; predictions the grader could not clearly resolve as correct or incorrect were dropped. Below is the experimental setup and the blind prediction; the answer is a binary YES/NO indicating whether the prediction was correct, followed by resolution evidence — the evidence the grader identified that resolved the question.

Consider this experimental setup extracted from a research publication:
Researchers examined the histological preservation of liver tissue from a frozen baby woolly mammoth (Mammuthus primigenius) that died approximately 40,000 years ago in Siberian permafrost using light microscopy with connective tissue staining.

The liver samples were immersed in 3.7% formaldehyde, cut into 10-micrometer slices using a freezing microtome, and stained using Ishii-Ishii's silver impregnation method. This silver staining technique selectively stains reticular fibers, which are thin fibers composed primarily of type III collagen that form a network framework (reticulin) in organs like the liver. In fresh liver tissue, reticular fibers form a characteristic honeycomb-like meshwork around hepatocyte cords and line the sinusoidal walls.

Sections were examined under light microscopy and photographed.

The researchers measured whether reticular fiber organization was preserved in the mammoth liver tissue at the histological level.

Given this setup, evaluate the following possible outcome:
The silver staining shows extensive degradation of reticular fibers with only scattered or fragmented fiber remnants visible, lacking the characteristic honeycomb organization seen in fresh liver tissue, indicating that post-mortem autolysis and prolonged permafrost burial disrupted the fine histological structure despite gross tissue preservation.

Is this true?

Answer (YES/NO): NO